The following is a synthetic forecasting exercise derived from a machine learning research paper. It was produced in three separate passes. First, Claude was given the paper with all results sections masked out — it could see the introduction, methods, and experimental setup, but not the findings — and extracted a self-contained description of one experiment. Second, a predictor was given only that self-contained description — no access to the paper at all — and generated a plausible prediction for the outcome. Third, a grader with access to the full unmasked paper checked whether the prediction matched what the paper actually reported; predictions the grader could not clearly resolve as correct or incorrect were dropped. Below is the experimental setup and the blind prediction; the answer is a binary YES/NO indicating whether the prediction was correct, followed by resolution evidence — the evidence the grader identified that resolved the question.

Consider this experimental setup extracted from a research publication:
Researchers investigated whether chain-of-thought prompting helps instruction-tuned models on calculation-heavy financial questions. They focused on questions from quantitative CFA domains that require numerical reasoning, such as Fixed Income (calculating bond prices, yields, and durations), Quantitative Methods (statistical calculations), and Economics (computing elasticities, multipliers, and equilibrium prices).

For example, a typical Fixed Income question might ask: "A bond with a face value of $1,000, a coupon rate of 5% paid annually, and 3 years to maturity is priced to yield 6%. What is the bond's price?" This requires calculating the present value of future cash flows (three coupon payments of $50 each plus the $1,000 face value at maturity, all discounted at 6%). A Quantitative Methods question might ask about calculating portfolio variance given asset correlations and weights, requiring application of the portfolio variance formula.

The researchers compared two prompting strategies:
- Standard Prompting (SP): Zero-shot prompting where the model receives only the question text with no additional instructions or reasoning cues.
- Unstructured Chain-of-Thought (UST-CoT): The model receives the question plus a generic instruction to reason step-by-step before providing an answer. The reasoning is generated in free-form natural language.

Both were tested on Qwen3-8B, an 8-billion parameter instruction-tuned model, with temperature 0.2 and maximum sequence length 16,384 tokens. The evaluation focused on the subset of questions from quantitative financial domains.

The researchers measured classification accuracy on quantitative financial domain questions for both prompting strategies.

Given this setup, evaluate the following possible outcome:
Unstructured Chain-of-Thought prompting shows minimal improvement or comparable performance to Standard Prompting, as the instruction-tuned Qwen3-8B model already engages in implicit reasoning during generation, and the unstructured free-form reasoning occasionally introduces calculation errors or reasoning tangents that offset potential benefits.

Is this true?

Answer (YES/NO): NO